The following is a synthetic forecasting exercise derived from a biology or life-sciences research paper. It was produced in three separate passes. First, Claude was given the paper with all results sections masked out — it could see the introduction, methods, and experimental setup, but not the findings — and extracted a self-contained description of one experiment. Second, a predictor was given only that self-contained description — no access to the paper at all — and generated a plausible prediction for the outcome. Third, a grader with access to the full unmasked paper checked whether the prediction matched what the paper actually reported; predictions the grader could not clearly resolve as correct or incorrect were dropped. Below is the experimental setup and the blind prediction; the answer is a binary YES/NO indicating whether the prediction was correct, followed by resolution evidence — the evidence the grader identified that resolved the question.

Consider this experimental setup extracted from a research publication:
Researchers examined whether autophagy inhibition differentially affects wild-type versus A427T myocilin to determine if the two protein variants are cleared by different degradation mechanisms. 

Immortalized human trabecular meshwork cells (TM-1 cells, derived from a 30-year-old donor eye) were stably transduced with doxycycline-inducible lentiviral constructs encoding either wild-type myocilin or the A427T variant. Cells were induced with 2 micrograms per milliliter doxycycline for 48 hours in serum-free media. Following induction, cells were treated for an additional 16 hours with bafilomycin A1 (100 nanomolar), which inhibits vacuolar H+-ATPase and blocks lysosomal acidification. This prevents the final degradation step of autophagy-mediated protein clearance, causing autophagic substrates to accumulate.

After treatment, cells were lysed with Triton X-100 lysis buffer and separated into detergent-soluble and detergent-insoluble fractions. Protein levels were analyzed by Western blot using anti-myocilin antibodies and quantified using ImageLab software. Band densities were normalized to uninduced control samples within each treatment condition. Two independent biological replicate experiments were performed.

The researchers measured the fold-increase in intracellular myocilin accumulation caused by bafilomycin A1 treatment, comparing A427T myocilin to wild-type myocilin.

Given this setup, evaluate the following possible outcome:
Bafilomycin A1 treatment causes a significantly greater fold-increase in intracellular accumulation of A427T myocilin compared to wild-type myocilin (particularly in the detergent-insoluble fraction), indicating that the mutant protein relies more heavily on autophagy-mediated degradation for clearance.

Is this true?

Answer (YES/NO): NO